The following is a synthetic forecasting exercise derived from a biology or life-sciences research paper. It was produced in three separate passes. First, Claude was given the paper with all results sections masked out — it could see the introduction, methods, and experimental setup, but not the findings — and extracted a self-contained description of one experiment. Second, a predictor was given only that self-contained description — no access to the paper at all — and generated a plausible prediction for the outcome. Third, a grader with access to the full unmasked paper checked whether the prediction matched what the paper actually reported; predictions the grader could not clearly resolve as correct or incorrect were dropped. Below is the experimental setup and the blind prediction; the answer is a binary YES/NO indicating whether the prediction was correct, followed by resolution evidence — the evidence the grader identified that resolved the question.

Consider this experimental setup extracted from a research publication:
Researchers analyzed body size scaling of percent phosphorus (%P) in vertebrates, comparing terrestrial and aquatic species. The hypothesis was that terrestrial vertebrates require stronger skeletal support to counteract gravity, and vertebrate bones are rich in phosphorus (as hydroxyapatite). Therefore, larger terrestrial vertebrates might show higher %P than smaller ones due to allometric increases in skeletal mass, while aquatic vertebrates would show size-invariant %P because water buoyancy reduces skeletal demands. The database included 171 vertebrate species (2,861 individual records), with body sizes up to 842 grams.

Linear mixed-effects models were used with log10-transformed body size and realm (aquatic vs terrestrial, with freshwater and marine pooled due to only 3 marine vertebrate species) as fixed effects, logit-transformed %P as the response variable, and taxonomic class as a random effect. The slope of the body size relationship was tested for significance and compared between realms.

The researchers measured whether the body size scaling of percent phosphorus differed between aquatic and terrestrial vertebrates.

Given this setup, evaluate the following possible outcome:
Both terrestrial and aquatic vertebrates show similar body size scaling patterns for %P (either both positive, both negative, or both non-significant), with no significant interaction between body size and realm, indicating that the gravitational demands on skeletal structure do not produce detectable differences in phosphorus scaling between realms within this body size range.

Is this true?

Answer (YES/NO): YES